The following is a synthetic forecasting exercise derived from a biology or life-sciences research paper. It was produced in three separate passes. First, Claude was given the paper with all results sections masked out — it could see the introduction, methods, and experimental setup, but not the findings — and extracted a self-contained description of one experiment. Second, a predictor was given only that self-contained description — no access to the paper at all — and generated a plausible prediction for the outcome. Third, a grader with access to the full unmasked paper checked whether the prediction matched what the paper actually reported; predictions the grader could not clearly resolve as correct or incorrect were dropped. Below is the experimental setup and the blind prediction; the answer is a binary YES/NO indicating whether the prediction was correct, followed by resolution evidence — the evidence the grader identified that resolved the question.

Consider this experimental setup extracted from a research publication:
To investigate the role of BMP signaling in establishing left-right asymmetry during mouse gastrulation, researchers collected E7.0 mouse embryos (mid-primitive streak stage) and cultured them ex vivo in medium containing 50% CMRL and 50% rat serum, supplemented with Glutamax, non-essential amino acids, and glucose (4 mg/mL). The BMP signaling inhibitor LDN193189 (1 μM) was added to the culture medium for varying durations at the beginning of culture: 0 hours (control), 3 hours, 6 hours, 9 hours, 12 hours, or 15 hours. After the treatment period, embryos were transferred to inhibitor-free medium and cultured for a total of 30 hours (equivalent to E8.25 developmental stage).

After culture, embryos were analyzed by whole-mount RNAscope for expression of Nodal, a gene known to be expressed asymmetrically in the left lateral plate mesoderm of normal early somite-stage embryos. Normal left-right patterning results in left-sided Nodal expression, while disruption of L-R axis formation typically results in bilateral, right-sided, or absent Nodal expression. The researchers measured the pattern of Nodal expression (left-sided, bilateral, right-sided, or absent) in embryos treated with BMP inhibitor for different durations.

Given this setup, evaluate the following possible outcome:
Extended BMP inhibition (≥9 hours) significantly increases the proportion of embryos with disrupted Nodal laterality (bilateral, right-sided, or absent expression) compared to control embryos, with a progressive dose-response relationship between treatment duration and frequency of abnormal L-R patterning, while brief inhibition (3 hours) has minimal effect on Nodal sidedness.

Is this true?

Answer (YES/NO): YES